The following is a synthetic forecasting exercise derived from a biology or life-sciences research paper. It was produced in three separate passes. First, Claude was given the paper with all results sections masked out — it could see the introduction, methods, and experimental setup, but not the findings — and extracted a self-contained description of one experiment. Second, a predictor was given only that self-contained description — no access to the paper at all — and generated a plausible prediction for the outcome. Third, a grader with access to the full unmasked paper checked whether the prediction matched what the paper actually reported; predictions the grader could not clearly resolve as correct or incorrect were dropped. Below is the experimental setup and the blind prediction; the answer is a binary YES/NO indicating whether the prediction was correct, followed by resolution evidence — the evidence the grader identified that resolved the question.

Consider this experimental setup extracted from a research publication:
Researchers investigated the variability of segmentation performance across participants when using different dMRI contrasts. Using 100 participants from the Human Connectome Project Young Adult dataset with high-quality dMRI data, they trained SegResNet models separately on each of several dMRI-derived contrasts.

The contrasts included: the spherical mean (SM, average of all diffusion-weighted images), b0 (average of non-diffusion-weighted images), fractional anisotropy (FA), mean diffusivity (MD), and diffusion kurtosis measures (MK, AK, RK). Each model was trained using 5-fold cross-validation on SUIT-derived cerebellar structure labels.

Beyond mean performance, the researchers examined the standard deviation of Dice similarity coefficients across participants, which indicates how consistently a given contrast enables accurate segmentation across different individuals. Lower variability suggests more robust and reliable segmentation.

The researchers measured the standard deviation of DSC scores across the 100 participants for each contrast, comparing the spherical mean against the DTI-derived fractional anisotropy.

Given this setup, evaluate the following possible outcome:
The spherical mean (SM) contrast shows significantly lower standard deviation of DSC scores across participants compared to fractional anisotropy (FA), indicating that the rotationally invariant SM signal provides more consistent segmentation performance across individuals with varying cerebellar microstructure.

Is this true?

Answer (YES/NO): YES